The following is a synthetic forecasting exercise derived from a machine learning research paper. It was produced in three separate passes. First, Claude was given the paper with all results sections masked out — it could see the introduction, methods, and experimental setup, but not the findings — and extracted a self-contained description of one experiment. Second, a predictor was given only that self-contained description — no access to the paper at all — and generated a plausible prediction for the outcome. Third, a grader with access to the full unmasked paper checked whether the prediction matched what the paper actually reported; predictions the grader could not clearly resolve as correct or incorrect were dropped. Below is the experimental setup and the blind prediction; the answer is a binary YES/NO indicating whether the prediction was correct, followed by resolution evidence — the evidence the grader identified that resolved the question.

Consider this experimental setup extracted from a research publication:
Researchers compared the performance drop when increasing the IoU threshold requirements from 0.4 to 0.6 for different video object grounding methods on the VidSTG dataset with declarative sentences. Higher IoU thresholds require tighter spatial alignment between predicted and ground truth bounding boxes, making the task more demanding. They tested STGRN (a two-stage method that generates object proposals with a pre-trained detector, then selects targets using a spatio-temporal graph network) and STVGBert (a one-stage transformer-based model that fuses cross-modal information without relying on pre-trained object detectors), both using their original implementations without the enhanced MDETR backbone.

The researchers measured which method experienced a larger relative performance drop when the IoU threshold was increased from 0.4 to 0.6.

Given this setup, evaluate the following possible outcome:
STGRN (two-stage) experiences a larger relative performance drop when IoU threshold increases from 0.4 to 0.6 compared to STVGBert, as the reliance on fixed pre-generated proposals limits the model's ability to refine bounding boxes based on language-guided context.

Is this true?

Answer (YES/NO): YES